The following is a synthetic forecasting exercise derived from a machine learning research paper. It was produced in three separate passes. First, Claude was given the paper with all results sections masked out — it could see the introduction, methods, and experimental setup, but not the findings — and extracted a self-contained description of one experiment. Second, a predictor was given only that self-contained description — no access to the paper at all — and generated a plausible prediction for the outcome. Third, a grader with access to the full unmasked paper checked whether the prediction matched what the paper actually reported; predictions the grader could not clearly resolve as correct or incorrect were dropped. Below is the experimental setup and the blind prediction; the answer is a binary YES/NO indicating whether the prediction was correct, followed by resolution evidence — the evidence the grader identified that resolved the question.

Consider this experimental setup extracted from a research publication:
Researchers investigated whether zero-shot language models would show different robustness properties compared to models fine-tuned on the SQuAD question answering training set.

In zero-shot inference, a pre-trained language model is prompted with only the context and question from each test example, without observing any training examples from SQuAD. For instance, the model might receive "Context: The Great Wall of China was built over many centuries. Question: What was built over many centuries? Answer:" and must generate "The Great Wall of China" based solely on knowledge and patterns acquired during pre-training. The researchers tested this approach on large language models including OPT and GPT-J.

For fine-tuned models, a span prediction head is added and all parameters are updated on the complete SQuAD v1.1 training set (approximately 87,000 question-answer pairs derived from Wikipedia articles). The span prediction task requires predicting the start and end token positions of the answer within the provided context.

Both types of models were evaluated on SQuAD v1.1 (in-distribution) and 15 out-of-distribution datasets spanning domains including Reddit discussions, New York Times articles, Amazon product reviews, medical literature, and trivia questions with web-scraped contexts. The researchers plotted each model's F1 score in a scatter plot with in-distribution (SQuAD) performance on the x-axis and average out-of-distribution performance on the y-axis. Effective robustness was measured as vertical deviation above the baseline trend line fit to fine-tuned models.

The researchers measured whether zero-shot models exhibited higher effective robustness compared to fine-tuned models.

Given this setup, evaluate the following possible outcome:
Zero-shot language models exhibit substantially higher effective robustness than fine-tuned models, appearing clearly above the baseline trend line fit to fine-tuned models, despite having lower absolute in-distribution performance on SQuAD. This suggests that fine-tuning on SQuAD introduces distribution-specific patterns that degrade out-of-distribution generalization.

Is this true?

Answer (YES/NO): YES